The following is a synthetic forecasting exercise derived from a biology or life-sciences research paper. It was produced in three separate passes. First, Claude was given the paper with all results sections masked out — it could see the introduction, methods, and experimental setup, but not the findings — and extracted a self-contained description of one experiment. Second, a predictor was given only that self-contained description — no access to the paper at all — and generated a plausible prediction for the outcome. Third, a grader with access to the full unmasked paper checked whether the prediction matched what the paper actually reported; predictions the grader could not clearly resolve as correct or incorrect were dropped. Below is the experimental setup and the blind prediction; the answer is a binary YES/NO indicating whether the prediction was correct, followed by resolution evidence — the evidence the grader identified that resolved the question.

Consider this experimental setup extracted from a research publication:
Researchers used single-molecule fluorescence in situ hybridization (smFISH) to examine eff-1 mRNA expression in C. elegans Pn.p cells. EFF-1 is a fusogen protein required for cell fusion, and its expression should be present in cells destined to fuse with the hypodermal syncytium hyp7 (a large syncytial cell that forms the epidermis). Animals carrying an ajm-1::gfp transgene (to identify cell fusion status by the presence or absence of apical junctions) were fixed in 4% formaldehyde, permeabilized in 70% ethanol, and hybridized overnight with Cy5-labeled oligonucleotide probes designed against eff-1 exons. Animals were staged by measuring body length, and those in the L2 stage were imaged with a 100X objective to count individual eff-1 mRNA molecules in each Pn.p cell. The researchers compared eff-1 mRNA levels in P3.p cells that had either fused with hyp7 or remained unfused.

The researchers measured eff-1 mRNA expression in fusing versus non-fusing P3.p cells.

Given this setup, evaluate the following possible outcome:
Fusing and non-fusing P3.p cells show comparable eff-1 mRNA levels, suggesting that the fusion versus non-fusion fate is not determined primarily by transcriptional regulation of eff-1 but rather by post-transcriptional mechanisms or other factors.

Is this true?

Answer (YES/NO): NO